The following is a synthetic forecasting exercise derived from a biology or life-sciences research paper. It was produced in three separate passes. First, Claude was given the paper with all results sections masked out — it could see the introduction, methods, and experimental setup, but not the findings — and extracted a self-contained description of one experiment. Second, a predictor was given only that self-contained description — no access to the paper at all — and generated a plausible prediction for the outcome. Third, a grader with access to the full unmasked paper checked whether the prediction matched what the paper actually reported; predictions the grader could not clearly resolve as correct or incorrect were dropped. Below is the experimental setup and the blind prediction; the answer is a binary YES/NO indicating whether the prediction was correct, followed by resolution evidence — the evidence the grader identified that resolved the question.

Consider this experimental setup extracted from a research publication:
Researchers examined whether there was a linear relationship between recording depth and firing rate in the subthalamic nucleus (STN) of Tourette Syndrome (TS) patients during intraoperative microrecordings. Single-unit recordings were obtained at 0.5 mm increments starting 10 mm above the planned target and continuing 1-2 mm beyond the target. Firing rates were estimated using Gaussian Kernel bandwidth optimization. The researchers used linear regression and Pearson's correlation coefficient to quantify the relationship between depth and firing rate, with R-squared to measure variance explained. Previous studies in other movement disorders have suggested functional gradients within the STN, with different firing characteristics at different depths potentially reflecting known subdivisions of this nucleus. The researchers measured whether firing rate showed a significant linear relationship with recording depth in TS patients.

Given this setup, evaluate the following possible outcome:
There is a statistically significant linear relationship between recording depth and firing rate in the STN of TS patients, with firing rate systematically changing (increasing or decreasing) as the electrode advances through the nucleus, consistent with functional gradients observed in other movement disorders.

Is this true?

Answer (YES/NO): NO